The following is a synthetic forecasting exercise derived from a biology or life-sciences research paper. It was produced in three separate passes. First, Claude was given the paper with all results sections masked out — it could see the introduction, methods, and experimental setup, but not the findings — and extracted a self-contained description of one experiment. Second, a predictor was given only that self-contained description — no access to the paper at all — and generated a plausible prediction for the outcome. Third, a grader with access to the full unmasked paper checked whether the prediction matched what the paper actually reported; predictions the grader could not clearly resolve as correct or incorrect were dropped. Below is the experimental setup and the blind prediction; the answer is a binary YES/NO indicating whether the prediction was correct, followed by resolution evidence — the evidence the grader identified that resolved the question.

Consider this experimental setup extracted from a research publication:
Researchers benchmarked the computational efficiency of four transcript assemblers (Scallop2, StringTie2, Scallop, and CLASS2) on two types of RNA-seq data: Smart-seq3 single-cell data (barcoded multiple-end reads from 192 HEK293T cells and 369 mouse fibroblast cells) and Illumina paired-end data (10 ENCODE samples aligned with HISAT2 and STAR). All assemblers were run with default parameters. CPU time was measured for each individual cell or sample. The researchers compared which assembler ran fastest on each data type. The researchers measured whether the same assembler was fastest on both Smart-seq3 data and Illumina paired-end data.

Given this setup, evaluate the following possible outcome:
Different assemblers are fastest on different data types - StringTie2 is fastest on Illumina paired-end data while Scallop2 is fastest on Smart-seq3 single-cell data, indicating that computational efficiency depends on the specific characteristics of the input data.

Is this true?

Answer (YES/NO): NO